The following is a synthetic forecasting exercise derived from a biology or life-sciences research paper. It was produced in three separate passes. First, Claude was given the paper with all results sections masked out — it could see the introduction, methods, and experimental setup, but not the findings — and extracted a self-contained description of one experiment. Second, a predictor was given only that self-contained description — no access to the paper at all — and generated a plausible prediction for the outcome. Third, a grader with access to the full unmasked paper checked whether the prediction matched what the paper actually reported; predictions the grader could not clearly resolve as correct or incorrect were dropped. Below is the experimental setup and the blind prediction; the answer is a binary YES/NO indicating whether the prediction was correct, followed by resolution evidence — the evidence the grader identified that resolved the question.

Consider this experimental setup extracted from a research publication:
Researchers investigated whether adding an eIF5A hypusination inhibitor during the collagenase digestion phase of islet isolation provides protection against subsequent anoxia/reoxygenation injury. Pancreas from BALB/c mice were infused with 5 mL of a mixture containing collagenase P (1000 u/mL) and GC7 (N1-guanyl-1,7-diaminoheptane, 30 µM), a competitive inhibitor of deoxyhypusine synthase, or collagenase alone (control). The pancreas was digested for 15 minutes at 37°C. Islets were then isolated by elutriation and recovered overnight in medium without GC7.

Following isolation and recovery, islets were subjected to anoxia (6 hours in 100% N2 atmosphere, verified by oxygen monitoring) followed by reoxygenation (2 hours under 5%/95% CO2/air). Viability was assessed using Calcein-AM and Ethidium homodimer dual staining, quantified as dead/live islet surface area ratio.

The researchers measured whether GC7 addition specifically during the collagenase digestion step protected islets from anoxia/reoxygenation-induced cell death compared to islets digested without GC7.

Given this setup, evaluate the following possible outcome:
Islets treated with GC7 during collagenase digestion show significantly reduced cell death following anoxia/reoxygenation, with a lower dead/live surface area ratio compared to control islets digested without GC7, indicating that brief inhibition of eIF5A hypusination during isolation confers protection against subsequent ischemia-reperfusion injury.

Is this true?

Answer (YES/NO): YES